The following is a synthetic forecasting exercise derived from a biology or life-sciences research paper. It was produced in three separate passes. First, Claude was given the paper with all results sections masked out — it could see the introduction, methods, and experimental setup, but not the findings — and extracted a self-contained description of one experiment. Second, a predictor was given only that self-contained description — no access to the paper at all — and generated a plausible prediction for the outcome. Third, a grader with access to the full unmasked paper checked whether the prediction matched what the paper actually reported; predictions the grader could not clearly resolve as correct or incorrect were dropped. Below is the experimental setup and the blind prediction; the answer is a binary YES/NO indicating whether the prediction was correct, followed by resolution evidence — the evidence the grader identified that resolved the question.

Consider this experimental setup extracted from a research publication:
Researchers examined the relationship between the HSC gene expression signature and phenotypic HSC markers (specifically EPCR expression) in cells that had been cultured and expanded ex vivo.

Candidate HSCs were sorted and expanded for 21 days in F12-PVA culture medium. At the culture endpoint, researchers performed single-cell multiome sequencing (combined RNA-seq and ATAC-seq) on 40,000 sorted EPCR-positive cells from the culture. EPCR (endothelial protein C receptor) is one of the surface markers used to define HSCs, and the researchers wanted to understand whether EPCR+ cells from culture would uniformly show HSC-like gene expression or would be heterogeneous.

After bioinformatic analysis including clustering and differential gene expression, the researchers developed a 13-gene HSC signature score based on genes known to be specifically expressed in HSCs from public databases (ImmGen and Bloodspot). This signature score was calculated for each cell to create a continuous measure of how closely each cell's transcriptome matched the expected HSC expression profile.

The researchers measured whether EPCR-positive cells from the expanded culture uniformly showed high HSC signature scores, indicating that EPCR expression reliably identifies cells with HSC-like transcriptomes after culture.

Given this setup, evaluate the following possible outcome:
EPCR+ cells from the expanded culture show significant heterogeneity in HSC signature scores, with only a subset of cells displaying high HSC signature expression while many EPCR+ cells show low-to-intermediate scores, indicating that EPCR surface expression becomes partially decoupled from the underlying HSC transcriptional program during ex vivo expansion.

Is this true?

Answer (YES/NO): NO